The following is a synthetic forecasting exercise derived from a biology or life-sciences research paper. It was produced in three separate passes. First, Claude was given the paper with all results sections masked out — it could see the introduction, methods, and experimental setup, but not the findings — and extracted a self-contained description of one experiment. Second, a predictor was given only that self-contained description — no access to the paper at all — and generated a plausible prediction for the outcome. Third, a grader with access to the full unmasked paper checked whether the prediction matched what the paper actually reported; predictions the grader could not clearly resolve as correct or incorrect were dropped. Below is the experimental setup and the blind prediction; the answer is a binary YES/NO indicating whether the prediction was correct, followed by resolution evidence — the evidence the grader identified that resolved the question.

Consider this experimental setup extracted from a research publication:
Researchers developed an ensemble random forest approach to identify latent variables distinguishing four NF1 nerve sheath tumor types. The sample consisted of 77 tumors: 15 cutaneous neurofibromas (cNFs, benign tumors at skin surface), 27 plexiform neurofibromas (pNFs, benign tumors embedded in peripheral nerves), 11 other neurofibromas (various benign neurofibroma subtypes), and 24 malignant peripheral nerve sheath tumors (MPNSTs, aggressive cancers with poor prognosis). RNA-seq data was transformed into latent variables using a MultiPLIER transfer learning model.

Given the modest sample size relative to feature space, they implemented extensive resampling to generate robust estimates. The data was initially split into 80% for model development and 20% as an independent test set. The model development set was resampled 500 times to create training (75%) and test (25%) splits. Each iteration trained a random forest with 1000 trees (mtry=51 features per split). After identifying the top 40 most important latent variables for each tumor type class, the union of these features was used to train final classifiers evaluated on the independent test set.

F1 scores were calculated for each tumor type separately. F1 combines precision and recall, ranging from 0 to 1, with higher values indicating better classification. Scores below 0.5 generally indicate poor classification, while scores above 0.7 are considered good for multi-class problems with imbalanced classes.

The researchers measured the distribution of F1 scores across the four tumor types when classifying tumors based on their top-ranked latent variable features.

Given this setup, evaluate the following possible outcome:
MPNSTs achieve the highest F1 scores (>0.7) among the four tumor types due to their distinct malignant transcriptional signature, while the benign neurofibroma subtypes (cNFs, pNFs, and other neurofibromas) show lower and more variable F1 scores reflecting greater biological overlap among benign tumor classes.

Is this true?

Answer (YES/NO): NO